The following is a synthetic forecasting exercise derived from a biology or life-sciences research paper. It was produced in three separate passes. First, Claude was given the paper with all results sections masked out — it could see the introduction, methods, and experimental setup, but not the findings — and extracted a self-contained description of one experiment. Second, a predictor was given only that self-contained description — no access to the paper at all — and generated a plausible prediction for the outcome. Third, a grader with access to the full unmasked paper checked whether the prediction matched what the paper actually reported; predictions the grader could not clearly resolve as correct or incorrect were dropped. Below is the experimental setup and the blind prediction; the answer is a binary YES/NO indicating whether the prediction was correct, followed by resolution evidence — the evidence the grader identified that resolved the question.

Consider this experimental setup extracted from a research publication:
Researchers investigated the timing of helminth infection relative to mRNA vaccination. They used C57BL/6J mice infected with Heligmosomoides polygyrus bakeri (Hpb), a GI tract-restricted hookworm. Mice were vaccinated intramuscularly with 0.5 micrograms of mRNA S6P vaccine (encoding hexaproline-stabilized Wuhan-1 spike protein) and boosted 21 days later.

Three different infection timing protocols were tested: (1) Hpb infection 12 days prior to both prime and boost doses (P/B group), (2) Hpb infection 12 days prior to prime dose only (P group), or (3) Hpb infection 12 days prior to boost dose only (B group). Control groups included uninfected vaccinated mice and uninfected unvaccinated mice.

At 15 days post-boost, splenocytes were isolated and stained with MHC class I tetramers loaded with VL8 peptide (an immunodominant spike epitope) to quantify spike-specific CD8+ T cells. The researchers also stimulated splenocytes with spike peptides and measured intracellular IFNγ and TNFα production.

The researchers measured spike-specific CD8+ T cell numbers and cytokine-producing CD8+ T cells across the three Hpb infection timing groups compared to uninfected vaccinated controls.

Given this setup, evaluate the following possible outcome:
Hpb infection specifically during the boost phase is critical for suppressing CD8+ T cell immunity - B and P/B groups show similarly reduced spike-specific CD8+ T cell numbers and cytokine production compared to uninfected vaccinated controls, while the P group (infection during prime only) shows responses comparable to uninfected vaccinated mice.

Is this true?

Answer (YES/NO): NO